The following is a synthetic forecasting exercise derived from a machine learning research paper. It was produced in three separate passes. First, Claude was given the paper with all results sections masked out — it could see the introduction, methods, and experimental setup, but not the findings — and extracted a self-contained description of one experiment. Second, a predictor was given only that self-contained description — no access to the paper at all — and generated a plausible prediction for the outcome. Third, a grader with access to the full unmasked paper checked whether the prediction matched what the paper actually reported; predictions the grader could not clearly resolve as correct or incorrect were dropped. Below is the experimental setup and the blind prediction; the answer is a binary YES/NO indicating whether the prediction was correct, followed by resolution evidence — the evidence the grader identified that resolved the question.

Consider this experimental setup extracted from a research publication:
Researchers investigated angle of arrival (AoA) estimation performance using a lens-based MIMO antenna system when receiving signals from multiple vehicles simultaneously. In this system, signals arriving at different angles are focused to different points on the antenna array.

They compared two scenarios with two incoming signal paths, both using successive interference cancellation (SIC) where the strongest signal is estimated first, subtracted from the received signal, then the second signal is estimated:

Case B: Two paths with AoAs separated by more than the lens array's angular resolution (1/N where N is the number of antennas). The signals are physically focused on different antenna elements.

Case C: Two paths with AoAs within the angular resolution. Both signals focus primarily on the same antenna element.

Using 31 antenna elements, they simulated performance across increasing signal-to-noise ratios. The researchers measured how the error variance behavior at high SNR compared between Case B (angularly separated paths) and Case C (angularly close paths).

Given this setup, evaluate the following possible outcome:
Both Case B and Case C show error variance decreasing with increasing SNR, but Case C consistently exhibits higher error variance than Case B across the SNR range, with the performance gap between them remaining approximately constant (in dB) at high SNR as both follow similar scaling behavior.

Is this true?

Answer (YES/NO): NO